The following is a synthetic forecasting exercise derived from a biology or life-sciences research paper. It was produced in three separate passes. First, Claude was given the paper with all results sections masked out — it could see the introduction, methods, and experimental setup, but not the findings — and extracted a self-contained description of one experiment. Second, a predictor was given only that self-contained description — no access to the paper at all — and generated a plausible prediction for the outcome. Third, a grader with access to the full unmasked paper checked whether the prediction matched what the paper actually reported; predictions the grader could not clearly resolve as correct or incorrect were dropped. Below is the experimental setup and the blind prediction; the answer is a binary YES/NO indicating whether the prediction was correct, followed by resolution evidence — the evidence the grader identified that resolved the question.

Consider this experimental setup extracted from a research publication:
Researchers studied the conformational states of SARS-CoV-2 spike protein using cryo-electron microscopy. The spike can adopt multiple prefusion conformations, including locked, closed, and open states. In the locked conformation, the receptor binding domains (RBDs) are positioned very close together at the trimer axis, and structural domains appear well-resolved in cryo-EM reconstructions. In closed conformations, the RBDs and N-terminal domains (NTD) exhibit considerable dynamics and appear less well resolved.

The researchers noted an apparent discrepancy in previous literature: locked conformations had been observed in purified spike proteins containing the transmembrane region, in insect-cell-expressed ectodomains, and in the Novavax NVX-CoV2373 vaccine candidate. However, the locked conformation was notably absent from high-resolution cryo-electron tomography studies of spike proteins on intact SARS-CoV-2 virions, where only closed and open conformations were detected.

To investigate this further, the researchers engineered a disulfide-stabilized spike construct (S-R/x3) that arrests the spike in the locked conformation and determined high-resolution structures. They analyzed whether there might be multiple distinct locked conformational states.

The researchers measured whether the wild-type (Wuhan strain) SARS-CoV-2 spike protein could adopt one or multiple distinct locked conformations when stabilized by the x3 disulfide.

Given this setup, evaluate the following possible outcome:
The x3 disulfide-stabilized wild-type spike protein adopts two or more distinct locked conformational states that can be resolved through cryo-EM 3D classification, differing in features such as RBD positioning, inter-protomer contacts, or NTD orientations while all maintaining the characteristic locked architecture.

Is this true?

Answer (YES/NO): NO